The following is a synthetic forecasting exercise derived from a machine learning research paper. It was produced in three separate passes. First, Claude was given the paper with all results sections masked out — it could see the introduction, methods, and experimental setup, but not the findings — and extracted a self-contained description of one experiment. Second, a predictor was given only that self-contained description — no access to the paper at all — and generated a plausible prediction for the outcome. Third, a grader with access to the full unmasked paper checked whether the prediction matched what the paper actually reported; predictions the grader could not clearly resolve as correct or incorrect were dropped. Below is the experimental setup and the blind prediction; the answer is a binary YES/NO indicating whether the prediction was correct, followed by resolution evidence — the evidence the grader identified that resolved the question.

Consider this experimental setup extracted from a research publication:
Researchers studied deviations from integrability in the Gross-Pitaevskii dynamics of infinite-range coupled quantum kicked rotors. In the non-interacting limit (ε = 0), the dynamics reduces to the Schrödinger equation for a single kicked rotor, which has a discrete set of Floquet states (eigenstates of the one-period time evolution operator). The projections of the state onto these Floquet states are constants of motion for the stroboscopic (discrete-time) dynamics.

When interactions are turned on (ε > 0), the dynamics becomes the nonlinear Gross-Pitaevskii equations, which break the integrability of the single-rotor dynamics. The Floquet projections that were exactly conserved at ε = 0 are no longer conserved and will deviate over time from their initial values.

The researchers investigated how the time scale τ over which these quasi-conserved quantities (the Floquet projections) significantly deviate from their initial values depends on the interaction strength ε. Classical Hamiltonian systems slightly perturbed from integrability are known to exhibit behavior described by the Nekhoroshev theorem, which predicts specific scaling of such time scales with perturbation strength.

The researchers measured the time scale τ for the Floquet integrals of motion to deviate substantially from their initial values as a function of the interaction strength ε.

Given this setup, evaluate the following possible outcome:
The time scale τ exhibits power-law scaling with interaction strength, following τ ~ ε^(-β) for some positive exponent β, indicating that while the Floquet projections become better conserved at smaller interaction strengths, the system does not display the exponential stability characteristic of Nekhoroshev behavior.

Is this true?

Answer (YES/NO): NO